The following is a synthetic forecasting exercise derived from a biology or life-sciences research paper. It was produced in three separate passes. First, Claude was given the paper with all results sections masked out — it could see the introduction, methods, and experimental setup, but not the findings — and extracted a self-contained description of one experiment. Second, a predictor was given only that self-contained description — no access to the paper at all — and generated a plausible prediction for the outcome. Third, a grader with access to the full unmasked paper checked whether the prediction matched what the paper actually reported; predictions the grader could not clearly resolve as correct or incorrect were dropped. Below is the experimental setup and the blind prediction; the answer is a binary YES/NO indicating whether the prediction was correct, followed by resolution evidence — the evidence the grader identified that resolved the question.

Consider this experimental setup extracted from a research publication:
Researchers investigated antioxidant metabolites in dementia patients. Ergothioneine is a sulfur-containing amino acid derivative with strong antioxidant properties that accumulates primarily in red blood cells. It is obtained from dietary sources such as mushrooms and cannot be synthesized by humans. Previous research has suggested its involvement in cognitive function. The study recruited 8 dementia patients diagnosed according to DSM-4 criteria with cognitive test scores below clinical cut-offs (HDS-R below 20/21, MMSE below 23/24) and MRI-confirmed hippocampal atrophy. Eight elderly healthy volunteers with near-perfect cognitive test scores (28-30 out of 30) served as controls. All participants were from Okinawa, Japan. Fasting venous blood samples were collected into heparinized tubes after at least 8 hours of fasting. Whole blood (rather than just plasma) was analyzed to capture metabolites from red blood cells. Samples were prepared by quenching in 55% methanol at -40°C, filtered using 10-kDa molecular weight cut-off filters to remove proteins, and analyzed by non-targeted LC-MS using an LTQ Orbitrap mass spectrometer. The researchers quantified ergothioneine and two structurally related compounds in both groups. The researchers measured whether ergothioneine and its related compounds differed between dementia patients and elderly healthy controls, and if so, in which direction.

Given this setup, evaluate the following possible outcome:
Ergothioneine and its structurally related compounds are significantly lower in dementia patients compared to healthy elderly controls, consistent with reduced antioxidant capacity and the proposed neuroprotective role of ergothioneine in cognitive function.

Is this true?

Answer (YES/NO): YES